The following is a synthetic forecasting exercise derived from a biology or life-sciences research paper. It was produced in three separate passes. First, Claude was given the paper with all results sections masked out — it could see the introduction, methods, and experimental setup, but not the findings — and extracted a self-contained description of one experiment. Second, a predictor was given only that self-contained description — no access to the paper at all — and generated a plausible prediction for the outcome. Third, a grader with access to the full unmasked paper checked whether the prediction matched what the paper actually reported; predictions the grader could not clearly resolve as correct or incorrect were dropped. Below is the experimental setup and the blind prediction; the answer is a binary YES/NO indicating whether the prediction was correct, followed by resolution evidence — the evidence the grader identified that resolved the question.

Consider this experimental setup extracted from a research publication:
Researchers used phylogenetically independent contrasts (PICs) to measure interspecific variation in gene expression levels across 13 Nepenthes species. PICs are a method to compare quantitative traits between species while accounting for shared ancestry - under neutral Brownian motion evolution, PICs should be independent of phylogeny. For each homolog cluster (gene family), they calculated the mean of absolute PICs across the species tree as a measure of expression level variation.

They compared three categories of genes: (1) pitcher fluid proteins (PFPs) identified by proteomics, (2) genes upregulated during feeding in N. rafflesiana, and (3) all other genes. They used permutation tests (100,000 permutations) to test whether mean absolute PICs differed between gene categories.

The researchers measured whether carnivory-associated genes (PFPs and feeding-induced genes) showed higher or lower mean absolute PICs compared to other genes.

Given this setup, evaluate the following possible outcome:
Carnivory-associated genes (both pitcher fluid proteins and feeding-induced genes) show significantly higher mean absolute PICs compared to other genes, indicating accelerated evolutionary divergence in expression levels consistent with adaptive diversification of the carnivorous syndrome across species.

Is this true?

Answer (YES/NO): YES